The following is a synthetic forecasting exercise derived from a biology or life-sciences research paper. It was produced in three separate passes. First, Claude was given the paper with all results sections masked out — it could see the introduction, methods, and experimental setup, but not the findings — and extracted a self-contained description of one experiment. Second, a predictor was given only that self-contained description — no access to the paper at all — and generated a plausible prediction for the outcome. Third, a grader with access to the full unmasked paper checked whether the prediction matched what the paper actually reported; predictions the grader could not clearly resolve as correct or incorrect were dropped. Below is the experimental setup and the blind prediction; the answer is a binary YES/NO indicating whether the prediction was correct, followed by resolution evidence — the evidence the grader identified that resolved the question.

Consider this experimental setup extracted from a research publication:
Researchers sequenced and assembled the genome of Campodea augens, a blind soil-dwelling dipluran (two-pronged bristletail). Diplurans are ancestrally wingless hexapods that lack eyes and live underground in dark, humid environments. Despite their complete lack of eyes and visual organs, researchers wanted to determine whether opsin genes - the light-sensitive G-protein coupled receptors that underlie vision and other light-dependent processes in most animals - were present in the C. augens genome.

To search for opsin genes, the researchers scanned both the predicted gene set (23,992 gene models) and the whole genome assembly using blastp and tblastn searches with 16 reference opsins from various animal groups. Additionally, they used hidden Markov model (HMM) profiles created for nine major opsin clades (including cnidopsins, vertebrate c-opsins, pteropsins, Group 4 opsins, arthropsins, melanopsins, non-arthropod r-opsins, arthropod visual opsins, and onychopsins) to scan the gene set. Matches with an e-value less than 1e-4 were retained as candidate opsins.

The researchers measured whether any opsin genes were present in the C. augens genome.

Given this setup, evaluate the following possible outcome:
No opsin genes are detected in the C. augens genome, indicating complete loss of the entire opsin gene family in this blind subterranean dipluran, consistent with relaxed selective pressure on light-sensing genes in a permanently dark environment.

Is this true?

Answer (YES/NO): NO